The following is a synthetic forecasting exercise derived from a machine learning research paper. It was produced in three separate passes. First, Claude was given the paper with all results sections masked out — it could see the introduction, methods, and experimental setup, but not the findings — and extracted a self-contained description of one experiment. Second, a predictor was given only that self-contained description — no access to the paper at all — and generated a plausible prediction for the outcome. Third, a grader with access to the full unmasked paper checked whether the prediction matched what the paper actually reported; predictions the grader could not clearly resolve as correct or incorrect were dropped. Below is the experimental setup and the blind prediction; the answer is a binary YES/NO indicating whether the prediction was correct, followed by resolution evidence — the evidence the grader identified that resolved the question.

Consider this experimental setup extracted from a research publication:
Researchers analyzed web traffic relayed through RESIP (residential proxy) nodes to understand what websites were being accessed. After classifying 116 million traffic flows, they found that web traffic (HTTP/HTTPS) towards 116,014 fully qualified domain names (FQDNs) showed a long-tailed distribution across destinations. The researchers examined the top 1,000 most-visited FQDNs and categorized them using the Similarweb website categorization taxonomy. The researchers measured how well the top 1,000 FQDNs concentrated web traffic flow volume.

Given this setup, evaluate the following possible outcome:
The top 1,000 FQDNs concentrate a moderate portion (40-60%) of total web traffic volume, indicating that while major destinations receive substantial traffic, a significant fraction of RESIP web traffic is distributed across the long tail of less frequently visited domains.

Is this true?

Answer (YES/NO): NO